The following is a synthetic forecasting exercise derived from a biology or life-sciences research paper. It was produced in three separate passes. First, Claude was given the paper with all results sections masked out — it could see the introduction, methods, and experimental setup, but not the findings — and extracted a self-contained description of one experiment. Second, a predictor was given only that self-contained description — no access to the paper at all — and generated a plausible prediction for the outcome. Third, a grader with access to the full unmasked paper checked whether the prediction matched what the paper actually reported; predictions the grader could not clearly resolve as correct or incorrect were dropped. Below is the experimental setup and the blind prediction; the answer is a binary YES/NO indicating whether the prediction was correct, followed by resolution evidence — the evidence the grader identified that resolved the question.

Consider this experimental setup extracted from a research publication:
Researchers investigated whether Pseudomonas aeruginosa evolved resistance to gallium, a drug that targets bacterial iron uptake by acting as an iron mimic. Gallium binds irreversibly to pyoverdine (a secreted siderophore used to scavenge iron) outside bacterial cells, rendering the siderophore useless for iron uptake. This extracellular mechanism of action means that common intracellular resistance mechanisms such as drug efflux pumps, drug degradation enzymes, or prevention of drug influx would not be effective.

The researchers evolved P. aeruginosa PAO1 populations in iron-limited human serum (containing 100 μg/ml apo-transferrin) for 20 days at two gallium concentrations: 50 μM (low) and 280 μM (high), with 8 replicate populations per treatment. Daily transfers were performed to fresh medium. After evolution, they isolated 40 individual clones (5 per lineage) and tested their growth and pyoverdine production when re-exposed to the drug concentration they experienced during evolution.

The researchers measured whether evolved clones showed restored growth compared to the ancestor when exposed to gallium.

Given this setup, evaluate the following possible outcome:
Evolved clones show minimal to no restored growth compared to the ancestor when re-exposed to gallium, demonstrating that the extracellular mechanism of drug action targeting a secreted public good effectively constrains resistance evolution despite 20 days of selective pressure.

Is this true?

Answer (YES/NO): NO